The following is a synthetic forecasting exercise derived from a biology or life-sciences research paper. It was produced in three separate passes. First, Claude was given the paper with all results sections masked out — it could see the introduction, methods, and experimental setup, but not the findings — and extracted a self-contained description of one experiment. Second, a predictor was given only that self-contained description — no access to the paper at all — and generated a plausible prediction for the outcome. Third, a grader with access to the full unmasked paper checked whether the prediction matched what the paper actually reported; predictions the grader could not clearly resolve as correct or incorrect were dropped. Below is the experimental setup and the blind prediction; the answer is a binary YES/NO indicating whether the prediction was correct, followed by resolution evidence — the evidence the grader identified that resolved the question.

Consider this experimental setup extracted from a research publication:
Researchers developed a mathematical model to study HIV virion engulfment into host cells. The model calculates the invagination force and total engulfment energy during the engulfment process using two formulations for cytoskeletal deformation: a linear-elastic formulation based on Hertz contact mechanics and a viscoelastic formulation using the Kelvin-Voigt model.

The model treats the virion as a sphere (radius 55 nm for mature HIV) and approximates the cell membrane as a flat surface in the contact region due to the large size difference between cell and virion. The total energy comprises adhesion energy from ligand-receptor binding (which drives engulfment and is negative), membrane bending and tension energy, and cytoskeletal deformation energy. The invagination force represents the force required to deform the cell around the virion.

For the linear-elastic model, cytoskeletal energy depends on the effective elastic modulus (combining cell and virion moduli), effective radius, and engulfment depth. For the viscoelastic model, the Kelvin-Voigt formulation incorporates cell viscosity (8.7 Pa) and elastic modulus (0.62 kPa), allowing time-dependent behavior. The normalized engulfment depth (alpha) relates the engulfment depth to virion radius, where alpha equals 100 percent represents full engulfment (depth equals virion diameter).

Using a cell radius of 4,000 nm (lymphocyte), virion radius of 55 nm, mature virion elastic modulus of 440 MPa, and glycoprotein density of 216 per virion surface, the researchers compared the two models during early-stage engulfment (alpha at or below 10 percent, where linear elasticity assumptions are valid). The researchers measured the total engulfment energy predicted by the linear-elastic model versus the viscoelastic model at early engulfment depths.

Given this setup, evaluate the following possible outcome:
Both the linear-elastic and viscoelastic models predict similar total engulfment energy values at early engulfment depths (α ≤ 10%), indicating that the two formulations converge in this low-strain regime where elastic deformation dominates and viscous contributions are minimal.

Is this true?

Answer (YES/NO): YES